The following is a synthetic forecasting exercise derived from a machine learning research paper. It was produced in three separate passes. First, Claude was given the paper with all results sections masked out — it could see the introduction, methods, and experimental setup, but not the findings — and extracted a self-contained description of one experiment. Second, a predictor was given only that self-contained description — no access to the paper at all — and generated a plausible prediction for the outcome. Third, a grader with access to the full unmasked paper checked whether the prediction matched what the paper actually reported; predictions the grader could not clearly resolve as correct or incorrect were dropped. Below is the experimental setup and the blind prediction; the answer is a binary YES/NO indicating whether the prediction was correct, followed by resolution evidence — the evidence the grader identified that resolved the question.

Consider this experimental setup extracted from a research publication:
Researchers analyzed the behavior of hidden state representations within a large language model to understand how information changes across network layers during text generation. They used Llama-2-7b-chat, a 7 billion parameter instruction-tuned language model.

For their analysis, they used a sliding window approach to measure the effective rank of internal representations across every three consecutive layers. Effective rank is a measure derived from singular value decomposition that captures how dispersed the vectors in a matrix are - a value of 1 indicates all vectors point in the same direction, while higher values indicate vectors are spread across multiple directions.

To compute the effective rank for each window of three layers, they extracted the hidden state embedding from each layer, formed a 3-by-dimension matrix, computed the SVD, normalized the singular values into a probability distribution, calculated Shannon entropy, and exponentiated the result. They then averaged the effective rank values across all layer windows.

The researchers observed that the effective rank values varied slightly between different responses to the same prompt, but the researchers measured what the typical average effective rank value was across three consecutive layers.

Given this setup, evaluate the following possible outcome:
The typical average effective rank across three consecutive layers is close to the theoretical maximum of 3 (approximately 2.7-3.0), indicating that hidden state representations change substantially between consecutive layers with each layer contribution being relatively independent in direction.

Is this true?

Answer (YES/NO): NO